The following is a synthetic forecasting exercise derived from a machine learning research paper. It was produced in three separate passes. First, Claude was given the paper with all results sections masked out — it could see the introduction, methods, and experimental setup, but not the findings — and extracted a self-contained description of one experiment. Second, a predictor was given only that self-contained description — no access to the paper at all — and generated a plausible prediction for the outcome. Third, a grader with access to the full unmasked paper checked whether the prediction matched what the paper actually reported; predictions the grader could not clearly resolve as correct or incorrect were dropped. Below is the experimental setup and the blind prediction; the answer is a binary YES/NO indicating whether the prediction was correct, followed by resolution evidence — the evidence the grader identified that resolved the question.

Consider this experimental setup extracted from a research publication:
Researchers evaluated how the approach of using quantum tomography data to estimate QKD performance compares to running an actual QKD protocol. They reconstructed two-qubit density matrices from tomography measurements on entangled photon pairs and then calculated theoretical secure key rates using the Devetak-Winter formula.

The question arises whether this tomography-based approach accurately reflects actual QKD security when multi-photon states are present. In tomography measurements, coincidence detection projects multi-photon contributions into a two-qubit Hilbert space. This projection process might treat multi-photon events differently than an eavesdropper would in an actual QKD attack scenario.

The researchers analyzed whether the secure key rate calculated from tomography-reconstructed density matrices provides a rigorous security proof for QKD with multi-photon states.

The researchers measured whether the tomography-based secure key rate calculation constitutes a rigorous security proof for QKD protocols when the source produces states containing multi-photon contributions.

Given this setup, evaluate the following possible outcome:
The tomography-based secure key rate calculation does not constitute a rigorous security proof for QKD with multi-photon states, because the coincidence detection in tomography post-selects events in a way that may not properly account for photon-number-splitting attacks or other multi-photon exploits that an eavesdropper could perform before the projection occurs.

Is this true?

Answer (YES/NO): YES